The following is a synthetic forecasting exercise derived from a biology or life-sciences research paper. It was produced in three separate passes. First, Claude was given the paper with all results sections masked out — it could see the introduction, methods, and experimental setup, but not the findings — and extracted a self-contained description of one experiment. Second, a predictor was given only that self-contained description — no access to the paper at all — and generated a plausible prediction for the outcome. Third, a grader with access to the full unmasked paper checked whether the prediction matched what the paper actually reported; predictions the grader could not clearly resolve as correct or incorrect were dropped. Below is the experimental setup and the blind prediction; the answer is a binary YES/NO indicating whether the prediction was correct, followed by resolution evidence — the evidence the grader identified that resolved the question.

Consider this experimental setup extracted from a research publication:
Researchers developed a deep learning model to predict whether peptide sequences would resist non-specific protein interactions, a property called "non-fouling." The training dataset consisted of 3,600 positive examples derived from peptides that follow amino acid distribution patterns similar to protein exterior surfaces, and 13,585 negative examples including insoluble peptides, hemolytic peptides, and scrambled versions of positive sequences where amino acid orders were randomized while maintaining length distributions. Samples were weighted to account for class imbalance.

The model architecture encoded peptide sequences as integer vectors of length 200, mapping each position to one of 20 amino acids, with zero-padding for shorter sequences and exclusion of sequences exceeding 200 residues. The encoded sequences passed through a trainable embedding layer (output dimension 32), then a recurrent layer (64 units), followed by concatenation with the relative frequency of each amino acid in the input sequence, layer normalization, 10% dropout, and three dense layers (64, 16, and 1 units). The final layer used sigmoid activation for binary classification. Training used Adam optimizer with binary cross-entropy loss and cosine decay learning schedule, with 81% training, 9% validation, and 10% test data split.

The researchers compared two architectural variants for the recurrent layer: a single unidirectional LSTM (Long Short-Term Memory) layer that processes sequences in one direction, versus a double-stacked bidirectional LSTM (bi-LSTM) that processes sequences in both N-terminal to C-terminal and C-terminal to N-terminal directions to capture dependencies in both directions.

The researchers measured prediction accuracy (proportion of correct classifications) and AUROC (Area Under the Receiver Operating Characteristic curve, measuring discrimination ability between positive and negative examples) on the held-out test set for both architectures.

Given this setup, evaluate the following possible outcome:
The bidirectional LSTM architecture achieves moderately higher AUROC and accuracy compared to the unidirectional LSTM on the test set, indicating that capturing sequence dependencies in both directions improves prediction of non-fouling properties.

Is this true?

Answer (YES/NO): NO